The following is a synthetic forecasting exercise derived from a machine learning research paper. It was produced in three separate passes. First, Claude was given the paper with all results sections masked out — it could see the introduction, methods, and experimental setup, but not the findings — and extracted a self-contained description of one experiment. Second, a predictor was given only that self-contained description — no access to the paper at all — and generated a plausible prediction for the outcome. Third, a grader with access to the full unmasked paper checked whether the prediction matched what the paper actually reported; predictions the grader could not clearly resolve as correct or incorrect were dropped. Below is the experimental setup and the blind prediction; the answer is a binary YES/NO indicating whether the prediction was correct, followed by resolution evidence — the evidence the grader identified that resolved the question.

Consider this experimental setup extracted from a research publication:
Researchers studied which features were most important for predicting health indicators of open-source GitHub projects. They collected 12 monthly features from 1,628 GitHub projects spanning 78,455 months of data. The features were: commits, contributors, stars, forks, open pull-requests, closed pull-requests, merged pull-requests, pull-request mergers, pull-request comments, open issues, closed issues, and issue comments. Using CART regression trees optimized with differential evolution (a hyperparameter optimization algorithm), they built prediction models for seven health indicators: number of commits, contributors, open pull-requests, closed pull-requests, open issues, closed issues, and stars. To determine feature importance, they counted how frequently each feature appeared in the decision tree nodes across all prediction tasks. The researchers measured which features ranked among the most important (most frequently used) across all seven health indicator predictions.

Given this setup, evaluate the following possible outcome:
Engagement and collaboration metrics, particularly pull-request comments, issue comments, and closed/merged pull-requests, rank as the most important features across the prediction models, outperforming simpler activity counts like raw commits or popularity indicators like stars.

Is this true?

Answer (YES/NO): NO